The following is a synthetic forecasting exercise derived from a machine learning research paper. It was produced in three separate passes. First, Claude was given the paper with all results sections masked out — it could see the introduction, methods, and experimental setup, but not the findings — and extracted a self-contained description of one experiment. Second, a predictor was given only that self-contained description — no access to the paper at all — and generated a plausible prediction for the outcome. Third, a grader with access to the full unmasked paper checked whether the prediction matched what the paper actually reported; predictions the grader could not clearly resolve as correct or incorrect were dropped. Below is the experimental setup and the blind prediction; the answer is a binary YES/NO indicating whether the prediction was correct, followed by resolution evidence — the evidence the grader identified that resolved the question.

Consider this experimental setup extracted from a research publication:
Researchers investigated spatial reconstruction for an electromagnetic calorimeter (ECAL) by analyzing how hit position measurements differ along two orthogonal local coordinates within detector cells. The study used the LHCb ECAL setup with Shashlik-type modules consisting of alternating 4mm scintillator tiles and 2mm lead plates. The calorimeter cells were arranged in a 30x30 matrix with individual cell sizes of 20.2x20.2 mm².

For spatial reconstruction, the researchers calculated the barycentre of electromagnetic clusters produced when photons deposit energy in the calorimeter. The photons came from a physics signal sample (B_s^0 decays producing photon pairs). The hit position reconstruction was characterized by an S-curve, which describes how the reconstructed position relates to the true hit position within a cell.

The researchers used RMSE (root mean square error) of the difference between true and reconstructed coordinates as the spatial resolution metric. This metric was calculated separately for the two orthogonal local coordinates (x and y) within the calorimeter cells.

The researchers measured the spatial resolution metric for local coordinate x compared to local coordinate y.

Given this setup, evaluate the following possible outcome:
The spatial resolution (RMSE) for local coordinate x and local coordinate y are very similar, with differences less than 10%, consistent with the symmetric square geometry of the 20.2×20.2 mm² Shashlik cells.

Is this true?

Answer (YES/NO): YES